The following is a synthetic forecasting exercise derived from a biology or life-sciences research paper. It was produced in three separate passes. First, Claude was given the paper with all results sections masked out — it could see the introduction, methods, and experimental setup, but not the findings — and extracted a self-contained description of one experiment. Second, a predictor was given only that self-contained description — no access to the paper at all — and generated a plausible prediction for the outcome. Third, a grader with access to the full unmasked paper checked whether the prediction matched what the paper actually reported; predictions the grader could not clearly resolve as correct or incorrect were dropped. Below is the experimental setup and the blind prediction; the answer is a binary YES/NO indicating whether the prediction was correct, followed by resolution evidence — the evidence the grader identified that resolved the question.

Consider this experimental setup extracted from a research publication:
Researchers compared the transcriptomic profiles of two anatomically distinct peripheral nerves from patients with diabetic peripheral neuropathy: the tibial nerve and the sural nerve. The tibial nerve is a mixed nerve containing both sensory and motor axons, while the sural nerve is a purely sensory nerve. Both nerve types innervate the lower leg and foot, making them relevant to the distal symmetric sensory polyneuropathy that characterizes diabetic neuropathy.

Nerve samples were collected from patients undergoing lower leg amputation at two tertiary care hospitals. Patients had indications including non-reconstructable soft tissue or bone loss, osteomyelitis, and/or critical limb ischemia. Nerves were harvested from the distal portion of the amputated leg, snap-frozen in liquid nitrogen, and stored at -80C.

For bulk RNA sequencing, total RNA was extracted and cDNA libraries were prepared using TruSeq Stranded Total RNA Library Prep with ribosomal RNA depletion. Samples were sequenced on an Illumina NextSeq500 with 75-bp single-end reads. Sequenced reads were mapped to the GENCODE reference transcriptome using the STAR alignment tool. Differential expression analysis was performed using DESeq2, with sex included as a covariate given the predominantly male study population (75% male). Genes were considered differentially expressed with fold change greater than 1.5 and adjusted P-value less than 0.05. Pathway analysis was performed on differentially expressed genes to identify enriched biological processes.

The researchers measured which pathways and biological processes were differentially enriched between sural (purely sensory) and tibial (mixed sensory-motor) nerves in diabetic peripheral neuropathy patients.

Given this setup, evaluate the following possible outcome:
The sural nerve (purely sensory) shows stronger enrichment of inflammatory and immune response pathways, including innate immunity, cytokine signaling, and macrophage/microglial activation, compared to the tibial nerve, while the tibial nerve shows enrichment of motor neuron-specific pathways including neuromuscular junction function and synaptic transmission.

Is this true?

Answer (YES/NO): NO